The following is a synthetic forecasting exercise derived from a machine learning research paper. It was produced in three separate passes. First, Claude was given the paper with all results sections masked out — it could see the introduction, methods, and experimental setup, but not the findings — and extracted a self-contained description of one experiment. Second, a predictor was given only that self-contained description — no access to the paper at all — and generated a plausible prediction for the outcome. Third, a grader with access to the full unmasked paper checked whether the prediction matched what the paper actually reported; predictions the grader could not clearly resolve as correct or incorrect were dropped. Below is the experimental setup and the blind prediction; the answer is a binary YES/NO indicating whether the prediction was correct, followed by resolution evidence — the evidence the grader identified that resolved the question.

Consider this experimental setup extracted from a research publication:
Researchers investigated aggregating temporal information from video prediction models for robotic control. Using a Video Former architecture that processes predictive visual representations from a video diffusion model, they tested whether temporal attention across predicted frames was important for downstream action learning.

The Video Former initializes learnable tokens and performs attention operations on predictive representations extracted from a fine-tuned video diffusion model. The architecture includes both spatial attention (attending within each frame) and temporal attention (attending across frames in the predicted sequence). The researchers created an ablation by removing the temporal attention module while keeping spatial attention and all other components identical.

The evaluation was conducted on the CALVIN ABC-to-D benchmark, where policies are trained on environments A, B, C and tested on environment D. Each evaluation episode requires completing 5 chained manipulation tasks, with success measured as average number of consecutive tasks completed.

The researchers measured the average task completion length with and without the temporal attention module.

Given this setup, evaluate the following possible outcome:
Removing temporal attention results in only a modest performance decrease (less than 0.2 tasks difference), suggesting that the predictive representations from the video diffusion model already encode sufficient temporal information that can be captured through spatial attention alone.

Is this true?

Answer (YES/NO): YES